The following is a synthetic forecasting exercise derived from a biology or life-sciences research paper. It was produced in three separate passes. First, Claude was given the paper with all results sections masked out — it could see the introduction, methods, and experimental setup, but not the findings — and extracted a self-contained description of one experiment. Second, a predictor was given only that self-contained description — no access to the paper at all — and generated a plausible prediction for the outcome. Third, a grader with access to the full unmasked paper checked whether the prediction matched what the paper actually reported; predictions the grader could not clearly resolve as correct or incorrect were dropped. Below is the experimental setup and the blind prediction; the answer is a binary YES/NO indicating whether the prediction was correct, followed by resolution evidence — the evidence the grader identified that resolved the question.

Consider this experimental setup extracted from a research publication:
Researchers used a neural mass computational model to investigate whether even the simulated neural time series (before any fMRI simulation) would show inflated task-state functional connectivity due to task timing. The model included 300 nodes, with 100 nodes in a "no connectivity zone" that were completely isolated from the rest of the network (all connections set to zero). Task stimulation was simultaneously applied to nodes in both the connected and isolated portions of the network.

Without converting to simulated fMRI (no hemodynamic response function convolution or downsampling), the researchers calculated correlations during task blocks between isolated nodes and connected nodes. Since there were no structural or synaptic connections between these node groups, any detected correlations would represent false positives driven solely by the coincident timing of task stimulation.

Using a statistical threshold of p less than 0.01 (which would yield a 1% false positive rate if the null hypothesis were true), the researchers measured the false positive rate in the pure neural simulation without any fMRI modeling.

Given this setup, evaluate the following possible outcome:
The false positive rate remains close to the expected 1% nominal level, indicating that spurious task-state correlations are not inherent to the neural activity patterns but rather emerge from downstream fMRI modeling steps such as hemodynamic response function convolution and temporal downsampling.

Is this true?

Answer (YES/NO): NO